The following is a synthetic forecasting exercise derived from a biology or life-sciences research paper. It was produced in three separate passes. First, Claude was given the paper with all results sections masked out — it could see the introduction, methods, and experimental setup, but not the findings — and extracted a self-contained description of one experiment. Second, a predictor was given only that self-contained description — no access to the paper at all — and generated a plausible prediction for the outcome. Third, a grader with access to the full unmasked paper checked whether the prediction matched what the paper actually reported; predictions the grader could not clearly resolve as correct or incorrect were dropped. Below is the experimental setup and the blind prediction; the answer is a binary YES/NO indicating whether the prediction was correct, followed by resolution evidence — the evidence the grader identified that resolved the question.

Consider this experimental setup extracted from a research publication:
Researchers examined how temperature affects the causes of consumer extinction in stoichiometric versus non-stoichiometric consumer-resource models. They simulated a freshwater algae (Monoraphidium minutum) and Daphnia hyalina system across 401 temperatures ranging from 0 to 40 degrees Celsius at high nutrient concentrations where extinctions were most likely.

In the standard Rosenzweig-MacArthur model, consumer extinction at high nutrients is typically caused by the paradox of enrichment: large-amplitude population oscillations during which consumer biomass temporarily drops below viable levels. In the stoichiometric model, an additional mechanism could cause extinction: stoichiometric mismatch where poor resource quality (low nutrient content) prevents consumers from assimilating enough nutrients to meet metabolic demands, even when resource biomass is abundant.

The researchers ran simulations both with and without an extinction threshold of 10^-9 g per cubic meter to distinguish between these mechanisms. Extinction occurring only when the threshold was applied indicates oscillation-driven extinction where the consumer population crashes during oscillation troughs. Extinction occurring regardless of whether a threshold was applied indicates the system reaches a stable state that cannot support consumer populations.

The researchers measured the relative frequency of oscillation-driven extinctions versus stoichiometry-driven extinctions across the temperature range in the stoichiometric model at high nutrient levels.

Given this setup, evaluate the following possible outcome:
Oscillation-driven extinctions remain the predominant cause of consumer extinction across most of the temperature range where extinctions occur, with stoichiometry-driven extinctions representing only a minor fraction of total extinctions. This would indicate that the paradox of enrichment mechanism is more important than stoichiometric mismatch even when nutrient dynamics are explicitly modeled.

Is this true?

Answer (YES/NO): NO